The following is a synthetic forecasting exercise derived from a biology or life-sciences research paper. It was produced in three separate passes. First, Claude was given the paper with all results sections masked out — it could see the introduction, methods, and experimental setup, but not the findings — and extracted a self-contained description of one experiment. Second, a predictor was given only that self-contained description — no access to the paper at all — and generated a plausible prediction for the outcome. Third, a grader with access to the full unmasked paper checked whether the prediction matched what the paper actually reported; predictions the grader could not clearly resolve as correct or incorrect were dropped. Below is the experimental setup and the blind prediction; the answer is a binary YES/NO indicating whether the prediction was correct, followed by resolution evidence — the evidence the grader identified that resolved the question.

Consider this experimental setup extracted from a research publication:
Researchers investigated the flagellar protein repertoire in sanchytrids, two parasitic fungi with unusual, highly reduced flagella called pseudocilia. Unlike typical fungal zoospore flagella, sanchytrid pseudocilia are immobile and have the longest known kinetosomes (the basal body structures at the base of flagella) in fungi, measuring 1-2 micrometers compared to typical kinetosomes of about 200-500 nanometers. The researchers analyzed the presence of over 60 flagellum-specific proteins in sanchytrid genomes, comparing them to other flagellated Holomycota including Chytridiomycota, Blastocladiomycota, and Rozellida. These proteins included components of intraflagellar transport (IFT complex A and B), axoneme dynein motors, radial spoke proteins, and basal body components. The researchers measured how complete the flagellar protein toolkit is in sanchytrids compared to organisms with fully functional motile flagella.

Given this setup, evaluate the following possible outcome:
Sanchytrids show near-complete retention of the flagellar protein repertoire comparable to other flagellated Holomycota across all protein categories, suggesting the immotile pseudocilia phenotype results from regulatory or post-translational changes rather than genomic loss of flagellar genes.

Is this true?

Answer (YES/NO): NO